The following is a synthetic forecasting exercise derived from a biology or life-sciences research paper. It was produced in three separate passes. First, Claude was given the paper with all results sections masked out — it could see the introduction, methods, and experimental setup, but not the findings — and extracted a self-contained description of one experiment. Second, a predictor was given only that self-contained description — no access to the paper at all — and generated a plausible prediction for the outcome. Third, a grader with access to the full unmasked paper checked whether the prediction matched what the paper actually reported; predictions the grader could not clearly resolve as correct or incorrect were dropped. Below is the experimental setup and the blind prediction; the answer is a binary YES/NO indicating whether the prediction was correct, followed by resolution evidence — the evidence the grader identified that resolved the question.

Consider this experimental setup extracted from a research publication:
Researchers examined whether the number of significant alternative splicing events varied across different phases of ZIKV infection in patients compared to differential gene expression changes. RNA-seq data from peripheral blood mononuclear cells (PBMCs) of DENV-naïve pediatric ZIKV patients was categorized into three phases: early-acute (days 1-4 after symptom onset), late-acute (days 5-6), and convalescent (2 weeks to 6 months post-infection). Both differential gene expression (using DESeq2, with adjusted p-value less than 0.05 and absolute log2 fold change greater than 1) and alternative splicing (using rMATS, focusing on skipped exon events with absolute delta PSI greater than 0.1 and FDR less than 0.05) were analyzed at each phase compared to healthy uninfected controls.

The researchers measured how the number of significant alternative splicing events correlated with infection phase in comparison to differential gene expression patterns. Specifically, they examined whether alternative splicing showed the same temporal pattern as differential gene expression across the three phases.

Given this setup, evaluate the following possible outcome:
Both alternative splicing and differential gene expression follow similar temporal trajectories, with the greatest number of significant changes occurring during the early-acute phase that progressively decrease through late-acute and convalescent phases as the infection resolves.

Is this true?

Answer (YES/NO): NO